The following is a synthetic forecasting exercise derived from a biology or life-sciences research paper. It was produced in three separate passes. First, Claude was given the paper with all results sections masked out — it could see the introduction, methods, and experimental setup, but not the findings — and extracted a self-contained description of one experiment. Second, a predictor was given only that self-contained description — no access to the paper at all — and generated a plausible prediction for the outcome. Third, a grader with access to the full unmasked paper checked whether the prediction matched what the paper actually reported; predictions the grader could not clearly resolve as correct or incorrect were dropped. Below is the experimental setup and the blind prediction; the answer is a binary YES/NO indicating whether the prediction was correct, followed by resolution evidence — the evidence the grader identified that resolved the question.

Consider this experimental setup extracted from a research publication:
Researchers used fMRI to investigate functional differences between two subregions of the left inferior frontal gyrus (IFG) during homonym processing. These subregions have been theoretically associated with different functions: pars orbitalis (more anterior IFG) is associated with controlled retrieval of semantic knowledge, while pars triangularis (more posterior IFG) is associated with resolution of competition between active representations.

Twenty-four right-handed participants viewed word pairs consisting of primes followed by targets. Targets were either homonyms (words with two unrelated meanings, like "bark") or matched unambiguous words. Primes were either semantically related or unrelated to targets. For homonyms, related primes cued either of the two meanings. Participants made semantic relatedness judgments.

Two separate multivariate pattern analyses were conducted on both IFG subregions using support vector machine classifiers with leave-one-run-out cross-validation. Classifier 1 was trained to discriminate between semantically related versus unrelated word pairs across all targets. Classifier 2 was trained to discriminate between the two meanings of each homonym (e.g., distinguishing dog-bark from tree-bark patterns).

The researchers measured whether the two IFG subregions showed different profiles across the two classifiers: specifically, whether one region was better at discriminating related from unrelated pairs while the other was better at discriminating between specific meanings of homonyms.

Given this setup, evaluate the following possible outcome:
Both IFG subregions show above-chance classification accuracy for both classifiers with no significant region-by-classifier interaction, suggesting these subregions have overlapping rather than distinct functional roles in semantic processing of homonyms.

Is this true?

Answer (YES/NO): NO